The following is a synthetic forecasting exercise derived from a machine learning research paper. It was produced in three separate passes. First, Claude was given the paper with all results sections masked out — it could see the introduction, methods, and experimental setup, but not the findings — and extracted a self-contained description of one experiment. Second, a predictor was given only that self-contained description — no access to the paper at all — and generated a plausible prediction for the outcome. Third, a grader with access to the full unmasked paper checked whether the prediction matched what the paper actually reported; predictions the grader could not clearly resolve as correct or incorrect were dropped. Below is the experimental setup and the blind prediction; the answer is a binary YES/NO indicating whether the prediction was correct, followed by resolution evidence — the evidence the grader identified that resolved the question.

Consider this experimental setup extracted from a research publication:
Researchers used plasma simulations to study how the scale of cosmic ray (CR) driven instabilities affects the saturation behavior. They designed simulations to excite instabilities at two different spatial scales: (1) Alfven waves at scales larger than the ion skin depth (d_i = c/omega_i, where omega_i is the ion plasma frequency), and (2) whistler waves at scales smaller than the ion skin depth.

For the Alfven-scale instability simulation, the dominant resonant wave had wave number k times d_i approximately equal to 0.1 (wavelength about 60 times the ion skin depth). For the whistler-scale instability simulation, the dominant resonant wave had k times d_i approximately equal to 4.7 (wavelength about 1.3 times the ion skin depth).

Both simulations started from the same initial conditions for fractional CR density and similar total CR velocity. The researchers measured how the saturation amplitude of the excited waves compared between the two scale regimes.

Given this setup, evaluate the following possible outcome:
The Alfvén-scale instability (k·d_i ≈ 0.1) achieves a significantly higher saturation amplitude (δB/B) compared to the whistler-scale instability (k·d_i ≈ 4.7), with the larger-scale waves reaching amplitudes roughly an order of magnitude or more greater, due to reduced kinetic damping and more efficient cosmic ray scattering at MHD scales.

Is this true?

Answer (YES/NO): NO